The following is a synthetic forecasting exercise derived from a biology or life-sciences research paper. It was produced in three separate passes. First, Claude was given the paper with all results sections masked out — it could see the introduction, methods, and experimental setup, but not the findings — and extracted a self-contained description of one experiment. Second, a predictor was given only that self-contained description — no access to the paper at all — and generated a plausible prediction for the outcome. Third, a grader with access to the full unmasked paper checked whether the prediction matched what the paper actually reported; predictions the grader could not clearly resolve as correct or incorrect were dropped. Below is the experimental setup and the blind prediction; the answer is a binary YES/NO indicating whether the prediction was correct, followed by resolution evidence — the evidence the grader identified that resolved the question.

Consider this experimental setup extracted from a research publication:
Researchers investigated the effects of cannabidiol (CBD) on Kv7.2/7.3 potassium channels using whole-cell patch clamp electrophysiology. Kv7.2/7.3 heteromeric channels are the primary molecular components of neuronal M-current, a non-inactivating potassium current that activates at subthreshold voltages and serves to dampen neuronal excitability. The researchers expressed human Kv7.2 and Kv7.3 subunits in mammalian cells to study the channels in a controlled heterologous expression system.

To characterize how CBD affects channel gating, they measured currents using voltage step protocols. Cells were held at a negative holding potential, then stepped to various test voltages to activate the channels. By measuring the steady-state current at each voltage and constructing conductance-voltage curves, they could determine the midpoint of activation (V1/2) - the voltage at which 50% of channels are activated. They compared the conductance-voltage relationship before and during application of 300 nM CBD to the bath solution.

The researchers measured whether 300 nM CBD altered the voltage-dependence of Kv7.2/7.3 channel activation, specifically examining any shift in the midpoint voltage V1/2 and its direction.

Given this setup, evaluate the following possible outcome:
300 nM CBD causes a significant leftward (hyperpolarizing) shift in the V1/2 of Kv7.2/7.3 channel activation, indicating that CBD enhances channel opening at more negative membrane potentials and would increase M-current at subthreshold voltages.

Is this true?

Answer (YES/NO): YES